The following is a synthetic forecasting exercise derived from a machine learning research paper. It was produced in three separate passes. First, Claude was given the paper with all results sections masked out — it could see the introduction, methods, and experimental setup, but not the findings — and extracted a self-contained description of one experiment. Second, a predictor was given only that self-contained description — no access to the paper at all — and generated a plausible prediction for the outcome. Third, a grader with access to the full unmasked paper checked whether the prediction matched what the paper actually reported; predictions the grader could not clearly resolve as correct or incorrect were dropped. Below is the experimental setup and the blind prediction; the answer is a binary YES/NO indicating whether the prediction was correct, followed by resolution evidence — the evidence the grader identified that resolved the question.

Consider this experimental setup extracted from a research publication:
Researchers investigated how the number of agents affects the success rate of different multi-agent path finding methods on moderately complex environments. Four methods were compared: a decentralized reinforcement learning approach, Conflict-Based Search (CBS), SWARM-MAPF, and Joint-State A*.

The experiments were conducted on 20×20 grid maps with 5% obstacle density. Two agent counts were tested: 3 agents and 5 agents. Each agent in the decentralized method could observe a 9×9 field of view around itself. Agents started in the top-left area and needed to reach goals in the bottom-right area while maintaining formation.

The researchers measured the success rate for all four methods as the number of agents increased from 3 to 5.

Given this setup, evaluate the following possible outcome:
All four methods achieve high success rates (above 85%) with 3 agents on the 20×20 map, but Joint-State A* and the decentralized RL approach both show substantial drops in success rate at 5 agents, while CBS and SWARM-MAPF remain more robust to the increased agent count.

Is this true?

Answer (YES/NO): NO